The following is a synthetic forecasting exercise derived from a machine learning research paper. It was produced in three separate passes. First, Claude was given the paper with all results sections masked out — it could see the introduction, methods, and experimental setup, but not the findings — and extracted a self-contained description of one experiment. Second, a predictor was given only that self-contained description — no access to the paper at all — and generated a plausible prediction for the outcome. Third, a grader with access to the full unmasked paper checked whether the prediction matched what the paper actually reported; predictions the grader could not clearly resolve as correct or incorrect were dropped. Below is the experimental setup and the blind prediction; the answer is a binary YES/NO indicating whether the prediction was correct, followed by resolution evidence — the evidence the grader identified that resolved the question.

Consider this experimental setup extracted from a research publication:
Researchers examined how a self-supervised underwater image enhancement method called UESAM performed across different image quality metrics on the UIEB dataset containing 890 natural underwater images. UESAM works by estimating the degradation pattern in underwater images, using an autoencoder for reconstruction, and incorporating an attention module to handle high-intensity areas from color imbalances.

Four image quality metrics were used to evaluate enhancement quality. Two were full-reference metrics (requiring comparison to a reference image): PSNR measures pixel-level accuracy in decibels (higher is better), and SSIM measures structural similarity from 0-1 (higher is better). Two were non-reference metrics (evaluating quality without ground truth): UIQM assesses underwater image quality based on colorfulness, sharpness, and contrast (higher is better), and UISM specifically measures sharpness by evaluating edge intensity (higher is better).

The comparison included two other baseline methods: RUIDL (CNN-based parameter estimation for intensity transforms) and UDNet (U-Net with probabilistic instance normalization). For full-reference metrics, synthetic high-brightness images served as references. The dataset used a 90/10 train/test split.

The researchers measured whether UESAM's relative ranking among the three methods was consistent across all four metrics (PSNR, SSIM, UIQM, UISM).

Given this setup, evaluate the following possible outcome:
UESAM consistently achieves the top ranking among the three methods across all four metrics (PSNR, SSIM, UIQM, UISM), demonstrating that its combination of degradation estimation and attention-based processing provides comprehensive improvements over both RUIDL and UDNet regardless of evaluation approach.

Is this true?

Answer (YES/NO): NO